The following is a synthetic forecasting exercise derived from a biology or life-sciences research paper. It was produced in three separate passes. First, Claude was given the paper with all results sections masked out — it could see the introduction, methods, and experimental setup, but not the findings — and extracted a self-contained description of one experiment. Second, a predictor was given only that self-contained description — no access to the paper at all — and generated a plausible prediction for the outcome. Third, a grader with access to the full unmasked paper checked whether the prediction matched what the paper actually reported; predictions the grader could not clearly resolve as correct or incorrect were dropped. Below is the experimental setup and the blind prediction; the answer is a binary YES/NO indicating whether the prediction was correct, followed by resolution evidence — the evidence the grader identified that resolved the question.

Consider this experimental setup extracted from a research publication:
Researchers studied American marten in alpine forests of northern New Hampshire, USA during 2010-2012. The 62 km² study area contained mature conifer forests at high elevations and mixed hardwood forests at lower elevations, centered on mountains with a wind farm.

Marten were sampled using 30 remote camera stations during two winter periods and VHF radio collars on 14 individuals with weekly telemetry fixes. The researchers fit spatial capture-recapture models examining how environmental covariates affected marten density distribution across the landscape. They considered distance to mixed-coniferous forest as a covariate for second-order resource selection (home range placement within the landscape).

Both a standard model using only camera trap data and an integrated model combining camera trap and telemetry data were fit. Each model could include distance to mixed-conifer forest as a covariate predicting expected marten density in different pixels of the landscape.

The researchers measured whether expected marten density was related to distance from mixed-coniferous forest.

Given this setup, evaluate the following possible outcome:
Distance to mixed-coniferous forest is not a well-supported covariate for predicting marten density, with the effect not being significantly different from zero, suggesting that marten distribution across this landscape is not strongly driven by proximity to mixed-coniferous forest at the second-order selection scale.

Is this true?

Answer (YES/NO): NO